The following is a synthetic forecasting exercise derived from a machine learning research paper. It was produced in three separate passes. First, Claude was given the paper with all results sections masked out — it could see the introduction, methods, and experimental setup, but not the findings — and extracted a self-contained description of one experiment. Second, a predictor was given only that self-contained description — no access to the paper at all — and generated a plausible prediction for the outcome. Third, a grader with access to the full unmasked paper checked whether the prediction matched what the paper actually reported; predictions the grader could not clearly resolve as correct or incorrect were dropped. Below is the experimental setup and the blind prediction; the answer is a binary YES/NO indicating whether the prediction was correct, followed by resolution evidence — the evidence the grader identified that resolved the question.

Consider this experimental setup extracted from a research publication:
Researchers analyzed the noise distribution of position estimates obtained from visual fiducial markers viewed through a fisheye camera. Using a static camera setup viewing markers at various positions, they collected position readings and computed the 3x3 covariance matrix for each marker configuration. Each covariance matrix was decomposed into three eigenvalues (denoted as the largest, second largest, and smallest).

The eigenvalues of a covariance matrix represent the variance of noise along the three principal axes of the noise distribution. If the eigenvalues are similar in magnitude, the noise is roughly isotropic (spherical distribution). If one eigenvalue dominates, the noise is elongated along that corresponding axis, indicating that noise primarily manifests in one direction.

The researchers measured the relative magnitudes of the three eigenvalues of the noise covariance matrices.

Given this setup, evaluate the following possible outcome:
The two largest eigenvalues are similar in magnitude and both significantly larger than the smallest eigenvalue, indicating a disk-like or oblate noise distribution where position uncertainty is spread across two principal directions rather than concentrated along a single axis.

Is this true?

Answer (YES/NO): NO